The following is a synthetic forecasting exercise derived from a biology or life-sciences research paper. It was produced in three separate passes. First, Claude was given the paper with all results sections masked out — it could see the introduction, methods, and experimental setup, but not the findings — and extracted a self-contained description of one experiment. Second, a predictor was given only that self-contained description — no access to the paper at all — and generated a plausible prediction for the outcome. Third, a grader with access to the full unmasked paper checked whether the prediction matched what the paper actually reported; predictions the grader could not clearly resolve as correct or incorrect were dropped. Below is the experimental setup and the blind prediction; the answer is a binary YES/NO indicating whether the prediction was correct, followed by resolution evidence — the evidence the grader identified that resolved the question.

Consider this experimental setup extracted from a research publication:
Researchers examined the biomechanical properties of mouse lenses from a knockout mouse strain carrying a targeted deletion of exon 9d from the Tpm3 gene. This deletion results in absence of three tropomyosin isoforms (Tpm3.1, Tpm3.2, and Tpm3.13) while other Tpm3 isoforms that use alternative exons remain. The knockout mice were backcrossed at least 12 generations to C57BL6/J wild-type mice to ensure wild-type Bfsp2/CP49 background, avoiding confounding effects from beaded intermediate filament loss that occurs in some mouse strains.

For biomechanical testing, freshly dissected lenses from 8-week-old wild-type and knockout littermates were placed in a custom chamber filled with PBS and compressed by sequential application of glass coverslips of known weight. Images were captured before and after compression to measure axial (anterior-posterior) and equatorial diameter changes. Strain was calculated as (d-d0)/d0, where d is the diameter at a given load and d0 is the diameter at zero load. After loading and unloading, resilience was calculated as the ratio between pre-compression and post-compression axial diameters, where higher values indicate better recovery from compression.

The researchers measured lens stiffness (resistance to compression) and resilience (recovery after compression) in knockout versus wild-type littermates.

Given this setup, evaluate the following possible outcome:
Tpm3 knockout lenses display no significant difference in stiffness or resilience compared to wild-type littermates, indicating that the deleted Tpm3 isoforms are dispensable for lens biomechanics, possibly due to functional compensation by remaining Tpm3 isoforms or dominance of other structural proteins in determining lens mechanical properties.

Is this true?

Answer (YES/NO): NO